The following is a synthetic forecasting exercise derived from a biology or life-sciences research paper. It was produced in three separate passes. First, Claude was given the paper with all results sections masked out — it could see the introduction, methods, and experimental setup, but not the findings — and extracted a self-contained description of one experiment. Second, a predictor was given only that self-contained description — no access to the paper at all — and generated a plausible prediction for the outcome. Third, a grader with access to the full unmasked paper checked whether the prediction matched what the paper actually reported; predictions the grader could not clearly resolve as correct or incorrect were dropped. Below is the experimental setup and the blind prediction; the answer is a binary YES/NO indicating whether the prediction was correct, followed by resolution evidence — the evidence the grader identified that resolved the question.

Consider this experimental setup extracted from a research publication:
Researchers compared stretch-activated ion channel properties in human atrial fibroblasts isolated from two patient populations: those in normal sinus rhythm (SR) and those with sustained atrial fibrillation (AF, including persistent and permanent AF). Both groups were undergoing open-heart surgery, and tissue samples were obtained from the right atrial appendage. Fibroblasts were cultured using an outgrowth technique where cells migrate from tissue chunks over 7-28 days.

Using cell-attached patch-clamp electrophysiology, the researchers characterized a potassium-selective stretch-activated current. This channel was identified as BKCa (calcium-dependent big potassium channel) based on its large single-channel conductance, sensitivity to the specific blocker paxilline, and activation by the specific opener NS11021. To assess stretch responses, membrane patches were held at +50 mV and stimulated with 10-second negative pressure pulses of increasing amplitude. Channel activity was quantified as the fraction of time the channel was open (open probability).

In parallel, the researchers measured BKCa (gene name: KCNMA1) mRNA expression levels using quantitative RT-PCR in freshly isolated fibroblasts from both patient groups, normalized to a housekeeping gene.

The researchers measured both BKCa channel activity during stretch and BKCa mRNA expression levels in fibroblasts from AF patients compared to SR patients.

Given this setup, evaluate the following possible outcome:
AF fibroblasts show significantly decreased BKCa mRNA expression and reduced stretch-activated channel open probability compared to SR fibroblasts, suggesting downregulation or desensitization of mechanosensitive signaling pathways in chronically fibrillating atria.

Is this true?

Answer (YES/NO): NO